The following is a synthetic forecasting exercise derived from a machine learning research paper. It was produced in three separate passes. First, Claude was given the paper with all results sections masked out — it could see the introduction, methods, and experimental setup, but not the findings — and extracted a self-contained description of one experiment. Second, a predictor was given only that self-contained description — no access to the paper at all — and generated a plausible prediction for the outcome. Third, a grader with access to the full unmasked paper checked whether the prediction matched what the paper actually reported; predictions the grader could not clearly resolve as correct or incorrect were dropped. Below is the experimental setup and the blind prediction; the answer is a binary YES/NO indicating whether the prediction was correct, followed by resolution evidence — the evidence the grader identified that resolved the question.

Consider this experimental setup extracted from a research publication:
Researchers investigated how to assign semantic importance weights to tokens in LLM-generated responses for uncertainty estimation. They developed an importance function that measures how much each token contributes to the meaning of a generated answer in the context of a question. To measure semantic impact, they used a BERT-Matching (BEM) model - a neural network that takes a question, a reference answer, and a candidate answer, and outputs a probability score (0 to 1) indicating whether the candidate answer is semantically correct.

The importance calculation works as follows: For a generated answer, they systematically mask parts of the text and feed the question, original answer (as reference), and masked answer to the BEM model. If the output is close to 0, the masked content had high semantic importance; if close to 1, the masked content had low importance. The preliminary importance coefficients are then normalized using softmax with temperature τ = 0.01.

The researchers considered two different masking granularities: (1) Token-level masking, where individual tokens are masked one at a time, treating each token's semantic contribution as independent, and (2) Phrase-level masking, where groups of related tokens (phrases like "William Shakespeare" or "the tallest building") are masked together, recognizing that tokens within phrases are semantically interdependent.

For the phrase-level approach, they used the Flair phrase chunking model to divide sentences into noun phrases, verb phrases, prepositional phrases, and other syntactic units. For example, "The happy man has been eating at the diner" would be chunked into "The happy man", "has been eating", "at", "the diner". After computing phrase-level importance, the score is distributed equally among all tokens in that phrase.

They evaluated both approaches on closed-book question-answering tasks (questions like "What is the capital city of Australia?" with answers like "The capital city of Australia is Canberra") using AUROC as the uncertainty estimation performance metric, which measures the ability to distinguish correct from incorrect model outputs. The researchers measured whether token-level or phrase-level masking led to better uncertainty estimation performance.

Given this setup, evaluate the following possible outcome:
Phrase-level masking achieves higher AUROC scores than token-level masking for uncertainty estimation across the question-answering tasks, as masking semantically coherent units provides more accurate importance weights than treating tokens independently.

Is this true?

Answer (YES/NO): YES